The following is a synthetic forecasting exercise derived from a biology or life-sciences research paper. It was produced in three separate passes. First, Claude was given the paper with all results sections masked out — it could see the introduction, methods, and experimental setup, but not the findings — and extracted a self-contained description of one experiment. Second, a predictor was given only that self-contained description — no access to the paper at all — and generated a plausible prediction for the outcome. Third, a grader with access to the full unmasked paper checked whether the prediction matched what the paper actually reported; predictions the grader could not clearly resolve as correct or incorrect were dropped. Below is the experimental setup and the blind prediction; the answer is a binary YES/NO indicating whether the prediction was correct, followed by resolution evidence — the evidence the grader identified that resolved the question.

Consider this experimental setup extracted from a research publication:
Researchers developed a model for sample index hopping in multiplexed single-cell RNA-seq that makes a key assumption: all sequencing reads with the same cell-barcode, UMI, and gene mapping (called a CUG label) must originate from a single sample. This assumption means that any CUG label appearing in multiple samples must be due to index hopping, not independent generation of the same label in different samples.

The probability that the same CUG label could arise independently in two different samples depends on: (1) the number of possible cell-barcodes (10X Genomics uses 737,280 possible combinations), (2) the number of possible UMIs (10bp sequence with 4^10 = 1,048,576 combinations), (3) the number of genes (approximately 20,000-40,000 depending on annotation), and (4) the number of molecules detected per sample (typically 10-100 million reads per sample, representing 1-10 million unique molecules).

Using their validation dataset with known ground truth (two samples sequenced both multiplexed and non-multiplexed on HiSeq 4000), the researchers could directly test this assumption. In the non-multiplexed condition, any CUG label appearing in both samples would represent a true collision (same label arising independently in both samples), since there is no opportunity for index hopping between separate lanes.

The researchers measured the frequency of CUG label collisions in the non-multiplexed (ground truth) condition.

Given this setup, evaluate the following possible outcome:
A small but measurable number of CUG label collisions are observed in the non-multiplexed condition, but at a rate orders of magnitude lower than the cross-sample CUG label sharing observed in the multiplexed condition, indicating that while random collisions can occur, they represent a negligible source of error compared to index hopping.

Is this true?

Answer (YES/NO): YES